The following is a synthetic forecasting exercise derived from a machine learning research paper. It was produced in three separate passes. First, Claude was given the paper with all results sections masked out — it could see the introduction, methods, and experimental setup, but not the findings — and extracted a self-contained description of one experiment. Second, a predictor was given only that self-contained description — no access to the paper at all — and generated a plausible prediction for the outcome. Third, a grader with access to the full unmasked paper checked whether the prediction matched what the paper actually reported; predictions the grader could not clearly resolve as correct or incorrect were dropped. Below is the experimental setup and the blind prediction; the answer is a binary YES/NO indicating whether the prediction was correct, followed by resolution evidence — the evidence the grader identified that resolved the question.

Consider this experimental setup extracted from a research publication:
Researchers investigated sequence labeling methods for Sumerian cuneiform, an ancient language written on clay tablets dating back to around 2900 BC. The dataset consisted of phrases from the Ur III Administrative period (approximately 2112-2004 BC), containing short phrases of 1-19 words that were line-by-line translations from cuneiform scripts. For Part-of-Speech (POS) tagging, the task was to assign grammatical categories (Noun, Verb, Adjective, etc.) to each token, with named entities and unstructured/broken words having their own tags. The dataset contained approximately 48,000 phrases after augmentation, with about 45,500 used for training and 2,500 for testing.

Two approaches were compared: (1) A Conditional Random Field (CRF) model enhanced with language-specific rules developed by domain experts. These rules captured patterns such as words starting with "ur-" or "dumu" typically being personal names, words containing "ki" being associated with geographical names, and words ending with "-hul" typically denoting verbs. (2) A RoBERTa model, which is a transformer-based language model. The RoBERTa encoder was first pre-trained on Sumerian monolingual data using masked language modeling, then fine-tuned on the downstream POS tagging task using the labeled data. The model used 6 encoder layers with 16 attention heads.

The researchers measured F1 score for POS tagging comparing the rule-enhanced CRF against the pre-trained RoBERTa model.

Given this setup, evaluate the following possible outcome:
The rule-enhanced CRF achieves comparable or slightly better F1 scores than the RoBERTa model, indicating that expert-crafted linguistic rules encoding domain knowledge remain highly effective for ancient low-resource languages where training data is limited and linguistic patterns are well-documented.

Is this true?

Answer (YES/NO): YES